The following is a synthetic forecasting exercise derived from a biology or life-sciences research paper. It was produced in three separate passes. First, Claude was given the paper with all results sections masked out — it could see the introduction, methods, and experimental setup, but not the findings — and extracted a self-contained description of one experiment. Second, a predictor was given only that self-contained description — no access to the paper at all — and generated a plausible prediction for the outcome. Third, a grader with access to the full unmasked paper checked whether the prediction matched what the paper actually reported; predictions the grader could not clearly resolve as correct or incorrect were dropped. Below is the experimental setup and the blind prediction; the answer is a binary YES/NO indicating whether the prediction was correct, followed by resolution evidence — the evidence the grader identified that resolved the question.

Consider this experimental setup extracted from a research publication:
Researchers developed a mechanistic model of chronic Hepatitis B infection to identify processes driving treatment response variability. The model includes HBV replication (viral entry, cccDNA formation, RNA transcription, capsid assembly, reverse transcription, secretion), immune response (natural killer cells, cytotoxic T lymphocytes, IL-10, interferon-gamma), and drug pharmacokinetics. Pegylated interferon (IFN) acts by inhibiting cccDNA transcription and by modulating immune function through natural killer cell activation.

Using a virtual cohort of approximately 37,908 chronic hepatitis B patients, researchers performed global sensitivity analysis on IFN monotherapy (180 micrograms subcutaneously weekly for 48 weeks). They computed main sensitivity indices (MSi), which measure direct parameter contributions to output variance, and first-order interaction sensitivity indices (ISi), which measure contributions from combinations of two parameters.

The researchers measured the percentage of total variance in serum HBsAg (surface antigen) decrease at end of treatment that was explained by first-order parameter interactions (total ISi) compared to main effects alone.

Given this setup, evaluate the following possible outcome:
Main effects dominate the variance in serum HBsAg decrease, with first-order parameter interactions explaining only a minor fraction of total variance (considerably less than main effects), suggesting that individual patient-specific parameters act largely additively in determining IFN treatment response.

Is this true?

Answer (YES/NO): NO